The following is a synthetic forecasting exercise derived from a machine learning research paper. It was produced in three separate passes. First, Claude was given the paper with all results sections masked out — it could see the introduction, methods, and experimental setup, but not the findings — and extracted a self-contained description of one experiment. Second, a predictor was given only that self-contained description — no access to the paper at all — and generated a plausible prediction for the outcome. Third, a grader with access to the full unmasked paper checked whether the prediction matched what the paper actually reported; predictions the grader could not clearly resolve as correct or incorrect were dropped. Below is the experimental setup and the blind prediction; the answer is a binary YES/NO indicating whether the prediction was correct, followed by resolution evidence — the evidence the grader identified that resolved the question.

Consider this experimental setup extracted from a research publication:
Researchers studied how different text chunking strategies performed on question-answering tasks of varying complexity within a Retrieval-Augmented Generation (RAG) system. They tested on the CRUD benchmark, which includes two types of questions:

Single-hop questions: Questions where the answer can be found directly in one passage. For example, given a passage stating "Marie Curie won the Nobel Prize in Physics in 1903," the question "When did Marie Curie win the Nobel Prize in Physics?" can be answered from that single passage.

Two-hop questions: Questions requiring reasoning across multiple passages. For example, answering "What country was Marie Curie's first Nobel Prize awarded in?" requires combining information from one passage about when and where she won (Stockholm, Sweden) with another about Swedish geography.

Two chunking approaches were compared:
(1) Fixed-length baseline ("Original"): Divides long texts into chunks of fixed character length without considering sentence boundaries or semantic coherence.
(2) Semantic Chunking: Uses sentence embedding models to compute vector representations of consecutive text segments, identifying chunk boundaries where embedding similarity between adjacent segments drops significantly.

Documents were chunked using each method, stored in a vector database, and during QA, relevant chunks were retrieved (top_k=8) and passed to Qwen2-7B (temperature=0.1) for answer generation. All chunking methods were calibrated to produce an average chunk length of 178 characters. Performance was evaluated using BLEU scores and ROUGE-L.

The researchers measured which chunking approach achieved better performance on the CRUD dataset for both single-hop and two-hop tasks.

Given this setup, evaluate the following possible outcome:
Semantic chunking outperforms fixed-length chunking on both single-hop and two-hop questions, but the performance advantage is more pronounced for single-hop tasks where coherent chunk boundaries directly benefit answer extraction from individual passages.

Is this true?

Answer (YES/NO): NO